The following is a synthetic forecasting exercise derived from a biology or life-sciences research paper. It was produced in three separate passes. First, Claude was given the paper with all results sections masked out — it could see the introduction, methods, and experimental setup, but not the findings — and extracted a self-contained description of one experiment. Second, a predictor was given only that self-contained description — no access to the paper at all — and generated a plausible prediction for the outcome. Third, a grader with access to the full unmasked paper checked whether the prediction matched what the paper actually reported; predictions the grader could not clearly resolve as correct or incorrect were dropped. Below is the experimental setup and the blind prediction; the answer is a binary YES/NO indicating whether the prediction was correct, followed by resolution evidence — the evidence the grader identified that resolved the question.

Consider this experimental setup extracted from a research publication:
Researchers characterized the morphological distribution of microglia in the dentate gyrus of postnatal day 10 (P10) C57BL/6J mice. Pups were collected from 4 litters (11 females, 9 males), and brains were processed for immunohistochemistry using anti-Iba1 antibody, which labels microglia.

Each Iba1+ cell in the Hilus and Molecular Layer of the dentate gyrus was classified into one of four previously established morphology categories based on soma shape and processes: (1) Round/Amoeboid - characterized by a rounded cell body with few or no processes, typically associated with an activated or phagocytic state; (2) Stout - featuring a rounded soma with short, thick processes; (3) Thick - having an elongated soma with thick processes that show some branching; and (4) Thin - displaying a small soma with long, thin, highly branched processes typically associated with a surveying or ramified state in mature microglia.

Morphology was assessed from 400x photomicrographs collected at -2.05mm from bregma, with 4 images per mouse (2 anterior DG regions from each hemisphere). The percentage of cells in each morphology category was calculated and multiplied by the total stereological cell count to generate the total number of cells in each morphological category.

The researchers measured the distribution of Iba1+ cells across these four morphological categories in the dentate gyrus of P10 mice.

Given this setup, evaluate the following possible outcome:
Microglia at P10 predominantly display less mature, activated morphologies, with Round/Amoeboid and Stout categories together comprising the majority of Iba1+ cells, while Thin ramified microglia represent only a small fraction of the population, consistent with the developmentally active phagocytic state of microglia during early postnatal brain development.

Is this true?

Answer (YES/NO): NO